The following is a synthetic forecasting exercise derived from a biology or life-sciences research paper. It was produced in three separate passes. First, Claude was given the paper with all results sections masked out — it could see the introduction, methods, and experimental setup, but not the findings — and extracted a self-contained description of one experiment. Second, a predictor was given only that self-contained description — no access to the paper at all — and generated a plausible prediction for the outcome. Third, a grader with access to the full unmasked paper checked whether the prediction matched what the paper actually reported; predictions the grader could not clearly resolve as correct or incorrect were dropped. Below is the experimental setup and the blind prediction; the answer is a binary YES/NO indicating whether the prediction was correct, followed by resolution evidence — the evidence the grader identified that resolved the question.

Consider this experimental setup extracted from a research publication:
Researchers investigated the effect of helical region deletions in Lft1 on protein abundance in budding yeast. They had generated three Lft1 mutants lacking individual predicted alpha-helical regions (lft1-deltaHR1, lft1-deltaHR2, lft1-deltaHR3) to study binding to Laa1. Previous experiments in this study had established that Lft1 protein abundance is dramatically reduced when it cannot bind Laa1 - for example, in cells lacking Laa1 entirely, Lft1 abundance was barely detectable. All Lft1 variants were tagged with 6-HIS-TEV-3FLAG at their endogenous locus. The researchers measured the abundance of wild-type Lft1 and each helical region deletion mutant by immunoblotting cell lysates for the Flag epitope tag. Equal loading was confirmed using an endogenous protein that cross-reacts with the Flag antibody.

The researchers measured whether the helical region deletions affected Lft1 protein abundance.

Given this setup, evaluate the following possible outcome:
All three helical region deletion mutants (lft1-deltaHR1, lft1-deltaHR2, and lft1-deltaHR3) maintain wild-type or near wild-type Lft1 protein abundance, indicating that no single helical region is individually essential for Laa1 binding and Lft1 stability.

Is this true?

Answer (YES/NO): NO